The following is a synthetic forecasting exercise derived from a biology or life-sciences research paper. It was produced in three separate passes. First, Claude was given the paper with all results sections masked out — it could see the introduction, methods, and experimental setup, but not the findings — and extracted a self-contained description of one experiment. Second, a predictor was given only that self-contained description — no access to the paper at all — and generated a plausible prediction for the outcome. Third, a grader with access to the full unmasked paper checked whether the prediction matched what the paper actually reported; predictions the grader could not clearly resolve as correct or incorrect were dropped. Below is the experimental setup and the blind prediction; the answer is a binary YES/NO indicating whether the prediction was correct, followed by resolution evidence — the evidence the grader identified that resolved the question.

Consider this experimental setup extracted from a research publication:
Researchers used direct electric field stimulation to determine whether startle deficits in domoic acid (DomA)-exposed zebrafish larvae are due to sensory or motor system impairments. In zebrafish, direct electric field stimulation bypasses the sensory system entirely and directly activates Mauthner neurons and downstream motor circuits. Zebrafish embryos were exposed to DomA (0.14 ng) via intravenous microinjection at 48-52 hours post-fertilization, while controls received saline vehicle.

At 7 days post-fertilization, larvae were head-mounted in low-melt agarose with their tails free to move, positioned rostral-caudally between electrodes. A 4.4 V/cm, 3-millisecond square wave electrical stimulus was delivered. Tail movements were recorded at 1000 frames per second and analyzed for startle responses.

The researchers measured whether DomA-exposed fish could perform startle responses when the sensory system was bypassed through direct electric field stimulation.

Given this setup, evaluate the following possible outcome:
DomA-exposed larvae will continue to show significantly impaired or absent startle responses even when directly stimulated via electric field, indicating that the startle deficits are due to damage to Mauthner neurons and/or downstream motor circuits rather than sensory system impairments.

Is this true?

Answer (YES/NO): YES